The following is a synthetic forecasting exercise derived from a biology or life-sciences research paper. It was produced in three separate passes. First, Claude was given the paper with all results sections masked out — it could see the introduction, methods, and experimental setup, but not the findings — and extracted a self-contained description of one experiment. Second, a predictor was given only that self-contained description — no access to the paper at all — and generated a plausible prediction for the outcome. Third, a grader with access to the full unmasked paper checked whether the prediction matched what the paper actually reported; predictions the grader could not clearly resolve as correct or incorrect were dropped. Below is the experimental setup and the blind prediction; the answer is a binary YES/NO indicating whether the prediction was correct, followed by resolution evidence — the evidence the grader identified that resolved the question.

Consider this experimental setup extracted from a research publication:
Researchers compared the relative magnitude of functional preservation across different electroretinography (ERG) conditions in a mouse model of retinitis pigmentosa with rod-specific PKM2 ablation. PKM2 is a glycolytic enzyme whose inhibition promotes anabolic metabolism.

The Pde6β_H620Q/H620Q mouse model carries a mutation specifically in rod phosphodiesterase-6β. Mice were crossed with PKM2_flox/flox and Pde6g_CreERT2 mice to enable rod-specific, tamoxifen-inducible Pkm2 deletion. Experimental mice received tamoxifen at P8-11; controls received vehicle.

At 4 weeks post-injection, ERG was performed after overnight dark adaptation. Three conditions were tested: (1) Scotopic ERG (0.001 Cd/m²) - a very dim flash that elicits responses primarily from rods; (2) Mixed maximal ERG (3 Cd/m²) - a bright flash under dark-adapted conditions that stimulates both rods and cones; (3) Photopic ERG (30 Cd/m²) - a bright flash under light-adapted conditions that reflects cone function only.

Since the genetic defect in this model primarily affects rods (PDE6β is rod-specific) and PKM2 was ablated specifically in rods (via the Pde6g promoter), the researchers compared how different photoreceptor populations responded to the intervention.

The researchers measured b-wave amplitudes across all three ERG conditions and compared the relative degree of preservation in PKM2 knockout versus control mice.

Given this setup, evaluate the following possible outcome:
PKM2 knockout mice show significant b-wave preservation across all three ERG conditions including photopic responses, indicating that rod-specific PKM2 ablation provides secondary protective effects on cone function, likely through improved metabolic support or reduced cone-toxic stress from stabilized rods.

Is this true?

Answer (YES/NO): NO